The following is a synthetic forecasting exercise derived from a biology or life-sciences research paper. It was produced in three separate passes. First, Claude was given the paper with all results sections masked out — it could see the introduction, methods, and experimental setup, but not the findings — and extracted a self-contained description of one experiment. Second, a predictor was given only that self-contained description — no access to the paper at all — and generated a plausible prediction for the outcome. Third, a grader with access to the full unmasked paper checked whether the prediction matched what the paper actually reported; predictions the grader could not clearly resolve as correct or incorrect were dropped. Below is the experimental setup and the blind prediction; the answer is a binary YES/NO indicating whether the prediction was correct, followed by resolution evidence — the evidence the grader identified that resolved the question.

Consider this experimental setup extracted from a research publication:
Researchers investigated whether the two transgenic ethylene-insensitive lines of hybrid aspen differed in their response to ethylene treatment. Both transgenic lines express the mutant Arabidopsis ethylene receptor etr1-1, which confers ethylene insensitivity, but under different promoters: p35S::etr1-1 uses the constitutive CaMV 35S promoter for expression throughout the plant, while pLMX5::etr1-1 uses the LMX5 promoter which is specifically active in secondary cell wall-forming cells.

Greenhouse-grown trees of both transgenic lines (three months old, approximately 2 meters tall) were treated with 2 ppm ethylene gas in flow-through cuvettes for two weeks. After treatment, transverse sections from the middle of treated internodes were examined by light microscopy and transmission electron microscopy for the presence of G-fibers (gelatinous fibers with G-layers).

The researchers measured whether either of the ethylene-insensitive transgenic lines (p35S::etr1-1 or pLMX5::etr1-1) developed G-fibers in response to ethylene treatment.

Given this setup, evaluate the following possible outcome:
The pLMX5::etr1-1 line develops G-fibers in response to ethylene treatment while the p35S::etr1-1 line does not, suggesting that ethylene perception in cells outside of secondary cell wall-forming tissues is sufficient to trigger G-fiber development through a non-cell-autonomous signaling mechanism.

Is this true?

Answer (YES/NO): NO